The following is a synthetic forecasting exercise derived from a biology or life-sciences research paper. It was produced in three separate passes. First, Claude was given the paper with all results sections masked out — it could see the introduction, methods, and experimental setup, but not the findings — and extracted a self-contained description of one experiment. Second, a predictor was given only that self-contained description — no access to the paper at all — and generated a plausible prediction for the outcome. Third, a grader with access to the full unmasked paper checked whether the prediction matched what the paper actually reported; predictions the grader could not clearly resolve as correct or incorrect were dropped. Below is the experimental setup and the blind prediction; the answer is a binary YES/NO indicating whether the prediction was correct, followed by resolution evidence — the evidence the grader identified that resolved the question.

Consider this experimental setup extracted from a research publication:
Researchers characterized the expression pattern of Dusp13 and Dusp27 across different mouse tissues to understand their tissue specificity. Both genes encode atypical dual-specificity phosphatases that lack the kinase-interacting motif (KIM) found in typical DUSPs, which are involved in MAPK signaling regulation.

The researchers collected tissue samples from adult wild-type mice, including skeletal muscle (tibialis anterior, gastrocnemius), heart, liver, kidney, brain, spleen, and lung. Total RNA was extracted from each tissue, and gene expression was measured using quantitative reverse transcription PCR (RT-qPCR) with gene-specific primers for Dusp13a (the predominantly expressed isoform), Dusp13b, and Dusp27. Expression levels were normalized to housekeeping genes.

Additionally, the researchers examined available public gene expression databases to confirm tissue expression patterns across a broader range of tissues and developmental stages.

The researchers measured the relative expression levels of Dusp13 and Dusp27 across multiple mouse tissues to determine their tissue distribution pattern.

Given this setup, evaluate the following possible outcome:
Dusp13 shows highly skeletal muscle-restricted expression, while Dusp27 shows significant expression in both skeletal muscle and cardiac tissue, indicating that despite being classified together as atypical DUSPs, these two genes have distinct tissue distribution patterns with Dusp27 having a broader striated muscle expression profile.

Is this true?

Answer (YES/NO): YES